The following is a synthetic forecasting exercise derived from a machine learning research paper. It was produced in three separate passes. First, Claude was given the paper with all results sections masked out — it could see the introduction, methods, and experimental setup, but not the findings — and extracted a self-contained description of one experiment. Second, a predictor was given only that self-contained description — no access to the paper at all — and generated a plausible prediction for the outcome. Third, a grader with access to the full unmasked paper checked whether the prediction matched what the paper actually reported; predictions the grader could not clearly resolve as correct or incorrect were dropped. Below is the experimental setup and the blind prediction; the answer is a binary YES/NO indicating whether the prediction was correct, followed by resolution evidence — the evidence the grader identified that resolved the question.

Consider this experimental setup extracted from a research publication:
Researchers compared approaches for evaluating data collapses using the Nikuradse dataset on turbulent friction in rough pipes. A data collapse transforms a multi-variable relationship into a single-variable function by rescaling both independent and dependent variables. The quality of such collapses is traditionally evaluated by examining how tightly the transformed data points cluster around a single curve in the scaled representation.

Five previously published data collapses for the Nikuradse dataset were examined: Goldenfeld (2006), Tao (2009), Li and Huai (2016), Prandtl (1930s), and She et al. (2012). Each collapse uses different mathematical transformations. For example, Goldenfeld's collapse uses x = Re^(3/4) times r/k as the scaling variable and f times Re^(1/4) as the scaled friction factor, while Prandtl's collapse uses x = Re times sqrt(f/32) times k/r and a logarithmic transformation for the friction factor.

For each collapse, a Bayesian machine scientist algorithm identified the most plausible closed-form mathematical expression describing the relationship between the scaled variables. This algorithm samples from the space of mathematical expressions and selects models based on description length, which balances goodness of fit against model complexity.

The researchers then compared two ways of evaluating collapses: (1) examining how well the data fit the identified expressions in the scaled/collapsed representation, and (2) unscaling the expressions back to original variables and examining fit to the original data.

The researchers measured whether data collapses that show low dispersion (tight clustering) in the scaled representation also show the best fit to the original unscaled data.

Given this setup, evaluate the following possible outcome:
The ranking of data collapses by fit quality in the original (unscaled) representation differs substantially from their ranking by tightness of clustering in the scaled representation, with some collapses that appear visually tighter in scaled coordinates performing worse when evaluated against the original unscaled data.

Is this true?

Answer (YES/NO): YES